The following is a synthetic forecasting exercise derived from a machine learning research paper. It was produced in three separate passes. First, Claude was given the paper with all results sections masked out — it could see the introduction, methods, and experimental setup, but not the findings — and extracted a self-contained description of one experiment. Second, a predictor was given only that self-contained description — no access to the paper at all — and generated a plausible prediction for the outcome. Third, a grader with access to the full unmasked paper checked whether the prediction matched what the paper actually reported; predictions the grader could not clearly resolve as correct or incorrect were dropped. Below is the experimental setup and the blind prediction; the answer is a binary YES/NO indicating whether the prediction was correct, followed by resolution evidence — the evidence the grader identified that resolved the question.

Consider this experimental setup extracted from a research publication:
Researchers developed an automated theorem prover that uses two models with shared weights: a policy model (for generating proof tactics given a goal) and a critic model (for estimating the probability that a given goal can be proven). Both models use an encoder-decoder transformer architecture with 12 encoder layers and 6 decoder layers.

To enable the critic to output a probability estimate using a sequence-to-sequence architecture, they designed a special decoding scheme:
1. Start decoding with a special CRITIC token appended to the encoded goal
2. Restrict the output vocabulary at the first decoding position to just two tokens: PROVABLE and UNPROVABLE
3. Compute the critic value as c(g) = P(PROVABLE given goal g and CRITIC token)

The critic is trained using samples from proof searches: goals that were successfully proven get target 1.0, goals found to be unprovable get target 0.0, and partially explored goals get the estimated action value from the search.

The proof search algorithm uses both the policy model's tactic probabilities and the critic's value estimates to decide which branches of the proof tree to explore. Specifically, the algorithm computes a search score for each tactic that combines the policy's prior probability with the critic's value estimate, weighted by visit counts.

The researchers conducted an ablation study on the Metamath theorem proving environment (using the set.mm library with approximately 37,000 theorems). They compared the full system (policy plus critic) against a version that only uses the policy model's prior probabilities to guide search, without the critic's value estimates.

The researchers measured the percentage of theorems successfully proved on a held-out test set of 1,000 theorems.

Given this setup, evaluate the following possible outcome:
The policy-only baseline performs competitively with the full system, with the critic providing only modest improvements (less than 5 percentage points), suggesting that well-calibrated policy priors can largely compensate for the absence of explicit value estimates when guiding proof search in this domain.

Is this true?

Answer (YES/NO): NO